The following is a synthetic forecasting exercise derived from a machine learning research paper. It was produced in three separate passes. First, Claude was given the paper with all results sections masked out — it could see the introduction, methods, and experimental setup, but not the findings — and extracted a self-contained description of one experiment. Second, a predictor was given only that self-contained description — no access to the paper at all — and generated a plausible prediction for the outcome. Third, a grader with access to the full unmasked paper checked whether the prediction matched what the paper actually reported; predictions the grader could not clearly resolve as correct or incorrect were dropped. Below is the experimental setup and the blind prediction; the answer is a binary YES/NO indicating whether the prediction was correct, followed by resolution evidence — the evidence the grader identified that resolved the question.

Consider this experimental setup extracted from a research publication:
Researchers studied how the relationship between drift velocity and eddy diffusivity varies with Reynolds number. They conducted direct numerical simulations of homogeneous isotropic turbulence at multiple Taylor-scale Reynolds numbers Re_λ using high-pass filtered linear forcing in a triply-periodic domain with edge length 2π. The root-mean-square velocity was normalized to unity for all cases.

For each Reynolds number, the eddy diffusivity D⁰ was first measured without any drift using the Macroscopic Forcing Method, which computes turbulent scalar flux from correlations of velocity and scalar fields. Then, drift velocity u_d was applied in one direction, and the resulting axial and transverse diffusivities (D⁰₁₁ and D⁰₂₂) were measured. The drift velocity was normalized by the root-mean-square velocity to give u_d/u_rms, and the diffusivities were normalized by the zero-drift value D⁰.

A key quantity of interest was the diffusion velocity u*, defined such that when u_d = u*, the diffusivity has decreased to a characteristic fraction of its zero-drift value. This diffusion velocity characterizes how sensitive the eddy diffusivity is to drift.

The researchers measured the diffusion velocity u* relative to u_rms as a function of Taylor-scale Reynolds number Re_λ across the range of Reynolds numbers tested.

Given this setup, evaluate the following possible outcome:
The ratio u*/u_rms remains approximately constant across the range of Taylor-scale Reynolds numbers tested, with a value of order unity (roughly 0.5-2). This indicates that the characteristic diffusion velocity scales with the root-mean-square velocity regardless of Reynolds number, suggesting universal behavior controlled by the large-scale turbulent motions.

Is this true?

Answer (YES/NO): NO